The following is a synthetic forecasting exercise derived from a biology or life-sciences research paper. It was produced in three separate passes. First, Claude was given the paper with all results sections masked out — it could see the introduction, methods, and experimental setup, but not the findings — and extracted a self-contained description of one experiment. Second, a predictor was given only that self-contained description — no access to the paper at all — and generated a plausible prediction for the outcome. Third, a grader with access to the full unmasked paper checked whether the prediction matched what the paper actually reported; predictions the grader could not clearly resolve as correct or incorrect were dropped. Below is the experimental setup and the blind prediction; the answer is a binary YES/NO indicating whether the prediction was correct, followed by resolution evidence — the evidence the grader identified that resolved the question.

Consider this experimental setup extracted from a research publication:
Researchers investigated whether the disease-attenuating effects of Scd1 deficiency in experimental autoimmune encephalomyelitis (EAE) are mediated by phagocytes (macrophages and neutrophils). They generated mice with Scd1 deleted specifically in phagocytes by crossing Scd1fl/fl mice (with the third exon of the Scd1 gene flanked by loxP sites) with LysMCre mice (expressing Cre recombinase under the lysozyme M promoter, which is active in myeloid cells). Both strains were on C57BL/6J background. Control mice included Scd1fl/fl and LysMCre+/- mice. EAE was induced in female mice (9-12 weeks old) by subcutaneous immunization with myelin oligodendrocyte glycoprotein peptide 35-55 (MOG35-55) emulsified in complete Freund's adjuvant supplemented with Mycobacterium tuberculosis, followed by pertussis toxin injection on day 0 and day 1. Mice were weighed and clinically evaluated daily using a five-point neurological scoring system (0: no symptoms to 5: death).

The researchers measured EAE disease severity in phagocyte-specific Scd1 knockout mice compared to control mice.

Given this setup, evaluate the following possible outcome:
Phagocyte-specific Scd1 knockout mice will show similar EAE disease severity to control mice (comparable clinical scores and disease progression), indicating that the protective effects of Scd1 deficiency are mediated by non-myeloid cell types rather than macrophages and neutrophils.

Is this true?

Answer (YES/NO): YES